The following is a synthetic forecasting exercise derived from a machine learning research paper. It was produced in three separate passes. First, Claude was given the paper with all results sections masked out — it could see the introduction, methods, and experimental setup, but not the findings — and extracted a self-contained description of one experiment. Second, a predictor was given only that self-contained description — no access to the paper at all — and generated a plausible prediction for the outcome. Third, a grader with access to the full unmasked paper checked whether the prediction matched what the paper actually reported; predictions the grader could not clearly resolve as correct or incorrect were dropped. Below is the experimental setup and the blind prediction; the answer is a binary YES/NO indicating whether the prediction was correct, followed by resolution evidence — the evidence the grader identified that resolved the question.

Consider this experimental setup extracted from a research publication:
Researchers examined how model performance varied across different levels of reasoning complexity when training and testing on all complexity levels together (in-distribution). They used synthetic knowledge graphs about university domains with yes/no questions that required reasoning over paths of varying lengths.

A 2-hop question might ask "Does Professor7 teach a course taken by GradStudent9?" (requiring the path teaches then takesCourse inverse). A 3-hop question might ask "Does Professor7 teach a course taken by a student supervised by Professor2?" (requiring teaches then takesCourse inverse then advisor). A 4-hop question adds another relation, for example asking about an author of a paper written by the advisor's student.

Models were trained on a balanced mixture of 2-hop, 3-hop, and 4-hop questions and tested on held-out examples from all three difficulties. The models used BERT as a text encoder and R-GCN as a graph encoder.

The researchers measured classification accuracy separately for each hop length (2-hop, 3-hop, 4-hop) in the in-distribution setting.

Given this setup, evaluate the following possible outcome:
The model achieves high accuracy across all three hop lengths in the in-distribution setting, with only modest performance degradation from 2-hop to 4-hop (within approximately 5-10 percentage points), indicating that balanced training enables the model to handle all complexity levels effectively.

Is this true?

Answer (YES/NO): NO